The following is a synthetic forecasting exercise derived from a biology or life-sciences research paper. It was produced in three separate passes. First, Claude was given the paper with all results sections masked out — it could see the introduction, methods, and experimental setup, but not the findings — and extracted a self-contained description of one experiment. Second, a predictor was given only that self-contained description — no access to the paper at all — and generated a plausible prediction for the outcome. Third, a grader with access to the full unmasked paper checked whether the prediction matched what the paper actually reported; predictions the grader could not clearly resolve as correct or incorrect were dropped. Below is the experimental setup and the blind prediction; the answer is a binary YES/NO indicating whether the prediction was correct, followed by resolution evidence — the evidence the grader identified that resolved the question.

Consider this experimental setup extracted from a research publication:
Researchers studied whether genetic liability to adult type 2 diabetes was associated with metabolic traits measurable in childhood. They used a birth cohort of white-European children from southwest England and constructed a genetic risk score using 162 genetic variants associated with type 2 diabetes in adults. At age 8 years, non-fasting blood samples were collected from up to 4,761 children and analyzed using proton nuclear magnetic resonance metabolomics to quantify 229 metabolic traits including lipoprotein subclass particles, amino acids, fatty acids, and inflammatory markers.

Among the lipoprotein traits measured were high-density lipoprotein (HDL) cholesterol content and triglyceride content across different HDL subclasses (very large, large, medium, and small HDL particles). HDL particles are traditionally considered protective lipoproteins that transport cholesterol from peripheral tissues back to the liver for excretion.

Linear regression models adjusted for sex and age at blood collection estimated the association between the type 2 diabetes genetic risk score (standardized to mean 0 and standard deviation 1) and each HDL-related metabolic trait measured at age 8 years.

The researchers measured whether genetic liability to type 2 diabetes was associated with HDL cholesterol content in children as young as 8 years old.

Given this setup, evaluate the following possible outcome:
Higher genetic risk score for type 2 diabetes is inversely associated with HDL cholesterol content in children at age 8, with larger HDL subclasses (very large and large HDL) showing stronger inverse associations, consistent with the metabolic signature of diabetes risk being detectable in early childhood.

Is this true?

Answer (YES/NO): YES